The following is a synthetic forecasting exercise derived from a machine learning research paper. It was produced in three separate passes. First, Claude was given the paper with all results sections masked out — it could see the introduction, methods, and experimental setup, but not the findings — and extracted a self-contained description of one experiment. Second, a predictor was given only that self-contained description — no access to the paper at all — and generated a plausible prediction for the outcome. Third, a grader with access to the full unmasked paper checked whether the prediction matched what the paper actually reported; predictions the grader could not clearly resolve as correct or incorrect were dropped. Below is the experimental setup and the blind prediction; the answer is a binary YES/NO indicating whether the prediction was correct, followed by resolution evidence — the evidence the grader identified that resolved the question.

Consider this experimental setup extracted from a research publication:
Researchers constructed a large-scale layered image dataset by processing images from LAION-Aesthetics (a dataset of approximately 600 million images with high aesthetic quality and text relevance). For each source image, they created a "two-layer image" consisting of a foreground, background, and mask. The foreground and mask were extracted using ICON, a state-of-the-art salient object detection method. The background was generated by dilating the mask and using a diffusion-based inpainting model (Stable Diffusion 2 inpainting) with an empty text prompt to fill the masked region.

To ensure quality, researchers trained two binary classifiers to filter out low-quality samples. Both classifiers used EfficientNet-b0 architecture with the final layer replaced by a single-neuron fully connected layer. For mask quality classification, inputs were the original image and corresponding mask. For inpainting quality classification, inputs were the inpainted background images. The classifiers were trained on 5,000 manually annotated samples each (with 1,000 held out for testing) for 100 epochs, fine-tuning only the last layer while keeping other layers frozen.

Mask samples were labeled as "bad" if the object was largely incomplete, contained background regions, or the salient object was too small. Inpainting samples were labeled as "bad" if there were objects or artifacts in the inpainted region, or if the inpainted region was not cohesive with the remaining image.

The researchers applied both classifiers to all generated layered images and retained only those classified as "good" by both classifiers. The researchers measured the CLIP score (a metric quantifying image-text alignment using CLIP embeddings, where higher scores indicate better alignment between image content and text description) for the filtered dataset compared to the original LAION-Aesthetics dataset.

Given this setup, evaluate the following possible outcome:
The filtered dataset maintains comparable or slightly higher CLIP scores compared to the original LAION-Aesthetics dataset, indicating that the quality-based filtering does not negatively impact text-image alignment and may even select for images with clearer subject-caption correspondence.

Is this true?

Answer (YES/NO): YES